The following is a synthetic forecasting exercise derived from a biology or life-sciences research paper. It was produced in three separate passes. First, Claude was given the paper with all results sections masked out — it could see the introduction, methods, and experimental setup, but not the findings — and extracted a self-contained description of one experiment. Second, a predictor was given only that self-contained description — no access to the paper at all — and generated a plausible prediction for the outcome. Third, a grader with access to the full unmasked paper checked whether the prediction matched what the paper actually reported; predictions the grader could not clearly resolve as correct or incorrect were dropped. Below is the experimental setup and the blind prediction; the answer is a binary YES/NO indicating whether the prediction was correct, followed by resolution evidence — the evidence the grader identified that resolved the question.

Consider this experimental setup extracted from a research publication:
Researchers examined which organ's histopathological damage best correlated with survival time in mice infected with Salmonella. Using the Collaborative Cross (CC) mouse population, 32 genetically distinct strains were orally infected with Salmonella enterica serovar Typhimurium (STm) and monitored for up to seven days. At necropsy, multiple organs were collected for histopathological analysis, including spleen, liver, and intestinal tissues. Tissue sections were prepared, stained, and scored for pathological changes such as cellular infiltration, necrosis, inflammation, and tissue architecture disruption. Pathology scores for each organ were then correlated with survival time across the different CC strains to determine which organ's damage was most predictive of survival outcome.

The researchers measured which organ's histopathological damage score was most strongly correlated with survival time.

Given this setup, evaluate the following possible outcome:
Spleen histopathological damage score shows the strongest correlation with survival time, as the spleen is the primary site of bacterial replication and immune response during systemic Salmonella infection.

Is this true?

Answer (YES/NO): YES